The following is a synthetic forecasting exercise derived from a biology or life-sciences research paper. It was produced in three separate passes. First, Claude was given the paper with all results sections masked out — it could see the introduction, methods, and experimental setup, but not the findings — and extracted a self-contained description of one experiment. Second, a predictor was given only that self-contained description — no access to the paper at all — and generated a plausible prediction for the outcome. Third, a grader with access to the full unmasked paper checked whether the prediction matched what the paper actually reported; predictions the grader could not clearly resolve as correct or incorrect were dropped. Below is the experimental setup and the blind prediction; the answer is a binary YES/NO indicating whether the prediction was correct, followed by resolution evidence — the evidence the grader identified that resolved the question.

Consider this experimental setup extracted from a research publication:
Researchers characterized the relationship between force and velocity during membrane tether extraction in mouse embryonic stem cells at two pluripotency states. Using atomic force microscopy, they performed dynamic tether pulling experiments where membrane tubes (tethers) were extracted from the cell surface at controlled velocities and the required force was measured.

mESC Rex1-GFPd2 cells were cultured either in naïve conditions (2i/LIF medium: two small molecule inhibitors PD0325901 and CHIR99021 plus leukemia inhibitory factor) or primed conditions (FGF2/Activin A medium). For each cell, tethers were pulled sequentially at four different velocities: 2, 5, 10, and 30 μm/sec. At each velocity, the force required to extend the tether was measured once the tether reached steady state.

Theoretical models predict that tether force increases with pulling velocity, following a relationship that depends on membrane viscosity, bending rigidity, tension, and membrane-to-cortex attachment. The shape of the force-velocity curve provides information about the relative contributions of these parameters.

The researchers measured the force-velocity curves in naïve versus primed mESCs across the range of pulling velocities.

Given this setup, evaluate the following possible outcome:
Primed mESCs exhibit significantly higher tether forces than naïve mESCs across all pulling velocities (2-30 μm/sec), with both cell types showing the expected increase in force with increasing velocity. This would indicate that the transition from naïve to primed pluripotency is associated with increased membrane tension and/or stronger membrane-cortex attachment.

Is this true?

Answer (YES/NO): NO